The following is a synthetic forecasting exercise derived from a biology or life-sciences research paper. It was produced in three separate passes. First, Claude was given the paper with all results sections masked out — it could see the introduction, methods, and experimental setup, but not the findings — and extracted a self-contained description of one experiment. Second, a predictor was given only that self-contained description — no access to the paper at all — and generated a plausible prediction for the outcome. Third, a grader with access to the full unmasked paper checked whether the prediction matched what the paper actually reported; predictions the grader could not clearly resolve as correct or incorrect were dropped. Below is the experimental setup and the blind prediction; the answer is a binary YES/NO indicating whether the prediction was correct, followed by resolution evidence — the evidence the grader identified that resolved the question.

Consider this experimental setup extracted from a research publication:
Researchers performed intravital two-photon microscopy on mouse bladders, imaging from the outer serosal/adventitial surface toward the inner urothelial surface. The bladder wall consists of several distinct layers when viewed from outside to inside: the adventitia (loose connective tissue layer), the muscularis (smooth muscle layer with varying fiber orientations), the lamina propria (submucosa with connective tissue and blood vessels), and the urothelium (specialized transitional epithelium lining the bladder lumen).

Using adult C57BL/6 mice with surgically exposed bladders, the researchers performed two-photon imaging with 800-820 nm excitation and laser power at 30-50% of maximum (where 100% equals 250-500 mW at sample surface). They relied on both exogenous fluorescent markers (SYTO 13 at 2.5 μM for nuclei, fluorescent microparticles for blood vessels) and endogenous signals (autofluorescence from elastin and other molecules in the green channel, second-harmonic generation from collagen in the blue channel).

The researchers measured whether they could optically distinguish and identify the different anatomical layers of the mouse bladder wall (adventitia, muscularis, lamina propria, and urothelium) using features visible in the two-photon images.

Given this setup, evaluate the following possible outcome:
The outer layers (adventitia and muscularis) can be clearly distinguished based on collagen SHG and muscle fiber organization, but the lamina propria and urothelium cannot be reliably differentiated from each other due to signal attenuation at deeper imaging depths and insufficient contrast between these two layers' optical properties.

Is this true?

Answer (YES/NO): NO